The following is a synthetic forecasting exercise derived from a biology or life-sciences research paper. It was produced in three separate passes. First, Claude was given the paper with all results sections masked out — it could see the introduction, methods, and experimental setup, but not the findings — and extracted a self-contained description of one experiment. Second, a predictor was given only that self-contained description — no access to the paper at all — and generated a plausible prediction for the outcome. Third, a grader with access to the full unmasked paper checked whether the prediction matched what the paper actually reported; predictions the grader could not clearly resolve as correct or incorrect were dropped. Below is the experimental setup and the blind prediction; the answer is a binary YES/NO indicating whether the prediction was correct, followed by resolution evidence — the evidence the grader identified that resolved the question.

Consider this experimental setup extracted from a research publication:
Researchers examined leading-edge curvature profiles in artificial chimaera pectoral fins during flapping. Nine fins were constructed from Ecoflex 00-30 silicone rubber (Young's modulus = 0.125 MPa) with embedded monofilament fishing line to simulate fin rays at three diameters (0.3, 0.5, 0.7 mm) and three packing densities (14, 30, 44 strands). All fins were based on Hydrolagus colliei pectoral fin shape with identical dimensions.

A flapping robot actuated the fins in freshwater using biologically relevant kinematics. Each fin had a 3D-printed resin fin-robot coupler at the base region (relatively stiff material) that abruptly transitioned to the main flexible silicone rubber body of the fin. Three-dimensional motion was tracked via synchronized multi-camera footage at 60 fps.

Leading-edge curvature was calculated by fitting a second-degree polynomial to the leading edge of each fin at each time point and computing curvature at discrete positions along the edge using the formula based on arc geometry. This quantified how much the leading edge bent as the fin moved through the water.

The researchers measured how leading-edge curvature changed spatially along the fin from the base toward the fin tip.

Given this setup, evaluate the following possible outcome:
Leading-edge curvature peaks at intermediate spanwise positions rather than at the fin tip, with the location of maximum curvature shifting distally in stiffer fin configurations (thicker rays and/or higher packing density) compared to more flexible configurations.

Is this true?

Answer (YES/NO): NO